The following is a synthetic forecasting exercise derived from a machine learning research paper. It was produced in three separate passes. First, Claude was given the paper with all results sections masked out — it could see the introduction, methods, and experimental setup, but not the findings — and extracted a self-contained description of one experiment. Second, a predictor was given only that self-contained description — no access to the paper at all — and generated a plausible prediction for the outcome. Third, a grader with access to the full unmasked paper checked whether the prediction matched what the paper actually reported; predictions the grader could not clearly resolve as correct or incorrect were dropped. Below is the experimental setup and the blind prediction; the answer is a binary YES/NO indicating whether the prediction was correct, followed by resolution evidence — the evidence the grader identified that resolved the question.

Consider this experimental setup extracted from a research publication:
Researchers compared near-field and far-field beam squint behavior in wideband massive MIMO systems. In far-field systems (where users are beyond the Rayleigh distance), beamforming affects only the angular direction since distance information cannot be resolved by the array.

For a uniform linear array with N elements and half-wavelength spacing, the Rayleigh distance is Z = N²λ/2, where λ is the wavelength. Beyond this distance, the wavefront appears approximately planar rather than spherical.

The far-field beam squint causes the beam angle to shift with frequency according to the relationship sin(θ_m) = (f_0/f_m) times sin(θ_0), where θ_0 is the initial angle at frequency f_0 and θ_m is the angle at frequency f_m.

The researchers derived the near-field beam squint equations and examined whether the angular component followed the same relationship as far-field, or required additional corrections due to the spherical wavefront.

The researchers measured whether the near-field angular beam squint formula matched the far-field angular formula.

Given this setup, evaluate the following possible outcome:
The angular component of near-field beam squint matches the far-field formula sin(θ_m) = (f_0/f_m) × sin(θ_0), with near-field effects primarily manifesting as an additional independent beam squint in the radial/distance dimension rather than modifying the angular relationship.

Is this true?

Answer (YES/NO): YES